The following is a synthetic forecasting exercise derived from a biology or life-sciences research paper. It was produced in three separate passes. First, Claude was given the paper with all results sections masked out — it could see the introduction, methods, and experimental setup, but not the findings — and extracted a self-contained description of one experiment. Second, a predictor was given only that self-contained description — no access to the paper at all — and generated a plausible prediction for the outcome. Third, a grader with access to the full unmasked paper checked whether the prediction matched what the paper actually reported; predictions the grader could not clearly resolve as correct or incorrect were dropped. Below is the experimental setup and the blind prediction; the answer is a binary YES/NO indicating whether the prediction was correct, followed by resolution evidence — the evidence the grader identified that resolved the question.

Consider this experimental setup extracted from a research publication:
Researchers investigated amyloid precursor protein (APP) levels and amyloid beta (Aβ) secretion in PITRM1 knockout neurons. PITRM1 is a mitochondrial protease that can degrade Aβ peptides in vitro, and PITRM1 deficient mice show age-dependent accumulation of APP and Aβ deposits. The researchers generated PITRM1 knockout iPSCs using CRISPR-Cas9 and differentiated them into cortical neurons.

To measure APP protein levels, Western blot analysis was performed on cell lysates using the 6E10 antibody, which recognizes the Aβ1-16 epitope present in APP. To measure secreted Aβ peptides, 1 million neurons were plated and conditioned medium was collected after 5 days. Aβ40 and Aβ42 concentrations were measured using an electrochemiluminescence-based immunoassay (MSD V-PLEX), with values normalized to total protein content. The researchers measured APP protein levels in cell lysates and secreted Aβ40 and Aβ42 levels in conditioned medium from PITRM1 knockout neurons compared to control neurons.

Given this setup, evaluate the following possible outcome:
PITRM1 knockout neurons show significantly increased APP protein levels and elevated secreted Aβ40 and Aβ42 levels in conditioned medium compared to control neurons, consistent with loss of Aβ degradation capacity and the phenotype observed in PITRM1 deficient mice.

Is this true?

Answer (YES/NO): YES